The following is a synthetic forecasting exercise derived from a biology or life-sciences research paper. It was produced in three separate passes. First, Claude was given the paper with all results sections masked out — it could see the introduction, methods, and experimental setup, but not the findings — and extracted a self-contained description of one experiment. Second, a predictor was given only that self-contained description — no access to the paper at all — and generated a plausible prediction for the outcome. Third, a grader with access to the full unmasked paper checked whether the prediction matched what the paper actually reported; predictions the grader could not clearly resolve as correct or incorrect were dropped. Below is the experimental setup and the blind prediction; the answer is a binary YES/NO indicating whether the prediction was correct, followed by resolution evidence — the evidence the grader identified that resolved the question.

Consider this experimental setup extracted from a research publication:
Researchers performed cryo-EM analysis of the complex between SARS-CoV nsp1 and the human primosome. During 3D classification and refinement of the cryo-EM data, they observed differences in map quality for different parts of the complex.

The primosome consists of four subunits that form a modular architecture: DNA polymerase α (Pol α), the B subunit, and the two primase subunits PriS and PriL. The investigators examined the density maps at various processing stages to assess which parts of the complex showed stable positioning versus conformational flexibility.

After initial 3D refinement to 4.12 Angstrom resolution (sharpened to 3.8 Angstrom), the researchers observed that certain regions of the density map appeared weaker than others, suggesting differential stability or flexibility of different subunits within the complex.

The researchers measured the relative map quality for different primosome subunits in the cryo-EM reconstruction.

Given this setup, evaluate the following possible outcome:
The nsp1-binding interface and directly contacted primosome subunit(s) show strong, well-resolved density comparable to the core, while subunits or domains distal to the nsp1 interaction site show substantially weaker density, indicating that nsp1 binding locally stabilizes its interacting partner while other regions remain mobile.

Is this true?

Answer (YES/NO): NO